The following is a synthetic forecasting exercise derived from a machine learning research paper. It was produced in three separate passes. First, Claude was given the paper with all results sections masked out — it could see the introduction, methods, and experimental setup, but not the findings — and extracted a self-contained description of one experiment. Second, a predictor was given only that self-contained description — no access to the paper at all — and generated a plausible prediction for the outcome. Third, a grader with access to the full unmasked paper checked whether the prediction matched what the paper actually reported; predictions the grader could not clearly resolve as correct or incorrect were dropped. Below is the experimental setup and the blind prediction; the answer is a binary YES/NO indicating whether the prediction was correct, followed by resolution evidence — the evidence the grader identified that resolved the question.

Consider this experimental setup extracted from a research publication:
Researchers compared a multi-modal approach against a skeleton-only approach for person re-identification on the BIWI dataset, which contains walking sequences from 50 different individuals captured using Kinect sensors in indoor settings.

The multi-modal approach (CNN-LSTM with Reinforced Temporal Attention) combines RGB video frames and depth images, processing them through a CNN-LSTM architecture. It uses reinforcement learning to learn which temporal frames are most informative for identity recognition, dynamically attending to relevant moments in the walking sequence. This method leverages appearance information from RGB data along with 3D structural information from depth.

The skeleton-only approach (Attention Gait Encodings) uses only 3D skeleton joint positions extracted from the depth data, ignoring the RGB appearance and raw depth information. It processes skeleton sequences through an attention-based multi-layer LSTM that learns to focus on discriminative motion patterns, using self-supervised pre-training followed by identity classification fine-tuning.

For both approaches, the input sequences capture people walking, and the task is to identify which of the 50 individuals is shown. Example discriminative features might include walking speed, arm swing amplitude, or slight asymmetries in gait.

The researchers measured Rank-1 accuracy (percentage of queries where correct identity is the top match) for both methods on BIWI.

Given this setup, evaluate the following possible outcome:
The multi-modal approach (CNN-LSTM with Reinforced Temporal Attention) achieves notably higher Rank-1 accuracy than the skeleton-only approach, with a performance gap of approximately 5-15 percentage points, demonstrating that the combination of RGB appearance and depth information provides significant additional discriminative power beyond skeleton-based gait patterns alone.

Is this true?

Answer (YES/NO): NO